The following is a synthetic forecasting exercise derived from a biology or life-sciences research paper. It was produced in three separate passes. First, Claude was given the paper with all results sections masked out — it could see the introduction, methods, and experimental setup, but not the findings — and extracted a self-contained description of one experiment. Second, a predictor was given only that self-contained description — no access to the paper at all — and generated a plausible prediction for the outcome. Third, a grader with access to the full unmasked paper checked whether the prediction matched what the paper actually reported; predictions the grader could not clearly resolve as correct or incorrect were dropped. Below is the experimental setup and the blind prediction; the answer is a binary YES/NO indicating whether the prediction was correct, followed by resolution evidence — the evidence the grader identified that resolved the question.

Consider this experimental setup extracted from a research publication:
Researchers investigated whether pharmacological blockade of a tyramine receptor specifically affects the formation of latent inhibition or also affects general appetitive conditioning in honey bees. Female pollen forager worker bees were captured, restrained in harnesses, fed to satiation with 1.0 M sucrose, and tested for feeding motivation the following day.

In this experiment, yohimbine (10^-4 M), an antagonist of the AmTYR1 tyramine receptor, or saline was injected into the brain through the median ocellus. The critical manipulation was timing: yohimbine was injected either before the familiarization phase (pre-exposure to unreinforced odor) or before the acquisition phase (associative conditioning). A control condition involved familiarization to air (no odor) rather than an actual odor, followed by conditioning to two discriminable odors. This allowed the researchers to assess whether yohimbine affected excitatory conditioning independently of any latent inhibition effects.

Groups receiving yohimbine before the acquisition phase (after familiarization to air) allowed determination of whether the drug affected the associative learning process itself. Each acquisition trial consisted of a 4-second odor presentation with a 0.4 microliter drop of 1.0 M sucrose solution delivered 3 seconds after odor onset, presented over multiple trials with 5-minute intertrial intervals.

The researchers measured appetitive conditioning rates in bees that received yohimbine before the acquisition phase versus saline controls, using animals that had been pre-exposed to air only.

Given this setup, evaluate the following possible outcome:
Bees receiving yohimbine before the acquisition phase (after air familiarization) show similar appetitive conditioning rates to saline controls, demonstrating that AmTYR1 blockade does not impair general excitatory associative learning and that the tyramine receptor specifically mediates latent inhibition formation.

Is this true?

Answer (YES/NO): YES